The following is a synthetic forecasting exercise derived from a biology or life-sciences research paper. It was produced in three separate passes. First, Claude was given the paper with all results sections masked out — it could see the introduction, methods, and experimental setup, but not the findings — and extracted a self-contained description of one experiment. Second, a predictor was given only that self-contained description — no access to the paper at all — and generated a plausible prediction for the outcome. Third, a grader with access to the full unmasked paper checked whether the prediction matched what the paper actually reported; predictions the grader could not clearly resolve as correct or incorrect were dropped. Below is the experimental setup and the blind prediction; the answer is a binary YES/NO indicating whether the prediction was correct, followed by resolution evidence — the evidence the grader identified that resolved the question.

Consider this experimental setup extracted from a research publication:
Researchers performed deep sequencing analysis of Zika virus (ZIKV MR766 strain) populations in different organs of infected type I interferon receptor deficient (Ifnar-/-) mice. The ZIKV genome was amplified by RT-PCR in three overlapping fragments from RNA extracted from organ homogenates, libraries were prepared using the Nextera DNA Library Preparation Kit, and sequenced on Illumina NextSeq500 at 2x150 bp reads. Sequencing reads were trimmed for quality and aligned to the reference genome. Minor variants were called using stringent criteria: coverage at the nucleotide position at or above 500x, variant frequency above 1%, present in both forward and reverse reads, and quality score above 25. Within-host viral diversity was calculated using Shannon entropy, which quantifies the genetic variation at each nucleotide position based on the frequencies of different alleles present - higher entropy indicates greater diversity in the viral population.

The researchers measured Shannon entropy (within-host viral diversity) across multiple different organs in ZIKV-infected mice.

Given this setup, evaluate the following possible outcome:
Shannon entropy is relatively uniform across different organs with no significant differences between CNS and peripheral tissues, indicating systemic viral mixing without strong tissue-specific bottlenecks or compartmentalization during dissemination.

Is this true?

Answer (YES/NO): NO